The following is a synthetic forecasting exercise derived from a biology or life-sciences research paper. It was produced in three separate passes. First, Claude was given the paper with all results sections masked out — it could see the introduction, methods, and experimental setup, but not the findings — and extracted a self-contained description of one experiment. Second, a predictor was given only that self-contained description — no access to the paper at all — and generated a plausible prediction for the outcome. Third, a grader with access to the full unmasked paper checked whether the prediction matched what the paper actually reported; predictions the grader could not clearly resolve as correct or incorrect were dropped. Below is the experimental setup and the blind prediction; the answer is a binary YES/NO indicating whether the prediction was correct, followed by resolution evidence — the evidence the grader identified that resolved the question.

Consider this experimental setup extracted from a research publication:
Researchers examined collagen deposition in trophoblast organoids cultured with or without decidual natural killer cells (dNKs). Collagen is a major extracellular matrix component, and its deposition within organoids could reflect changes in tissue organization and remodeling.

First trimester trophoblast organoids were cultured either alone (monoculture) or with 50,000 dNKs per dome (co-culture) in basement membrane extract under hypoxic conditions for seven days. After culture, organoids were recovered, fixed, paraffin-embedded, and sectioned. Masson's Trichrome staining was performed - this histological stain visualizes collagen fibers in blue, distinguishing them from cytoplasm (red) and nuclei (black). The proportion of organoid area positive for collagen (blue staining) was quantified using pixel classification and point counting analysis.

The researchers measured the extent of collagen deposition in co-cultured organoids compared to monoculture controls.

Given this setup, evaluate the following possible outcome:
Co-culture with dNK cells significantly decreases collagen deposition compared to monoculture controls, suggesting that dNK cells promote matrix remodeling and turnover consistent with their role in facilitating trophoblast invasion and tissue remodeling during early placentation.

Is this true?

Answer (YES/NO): YES